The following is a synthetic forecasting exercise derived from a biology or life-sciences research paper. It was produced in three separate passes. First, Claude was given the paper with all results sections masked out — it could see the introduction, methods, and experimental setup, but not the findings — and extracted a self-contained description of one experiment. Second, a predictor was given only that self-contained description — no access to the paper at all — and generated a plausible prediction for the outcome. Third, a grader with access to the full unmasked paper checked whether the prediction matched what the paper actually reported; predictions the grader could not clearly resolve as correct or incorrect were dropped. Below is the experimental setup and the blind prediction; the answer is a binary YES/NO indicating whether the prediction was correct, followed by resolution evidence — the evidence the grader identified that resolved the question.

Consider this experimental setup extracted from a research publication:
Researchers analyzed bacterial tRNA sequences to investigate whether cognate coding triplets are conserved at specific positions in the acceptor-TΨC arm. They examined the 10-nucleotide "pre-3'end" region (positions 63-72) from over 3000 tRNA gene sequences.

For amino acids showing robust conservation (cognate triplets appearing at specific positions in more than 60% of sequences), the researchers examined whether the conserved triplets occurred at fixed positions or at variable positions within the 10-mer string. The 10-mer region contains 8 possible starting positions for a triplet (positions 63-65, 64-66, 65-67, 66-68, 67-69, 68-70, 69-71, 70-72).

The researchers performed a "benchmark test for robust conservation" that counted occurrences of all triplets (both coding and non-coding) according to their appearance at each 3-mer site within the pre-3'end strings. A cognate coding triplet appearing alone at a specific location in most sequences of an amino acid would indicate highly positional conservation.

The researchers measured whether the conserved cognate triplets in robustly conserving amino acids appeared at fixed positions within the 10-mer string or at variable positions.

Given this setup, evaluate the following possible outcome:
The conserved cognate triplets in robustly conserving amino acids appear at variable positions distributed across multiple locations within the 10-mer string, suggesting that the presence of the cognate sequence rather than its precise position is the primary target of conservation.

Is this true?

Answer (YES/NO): NO